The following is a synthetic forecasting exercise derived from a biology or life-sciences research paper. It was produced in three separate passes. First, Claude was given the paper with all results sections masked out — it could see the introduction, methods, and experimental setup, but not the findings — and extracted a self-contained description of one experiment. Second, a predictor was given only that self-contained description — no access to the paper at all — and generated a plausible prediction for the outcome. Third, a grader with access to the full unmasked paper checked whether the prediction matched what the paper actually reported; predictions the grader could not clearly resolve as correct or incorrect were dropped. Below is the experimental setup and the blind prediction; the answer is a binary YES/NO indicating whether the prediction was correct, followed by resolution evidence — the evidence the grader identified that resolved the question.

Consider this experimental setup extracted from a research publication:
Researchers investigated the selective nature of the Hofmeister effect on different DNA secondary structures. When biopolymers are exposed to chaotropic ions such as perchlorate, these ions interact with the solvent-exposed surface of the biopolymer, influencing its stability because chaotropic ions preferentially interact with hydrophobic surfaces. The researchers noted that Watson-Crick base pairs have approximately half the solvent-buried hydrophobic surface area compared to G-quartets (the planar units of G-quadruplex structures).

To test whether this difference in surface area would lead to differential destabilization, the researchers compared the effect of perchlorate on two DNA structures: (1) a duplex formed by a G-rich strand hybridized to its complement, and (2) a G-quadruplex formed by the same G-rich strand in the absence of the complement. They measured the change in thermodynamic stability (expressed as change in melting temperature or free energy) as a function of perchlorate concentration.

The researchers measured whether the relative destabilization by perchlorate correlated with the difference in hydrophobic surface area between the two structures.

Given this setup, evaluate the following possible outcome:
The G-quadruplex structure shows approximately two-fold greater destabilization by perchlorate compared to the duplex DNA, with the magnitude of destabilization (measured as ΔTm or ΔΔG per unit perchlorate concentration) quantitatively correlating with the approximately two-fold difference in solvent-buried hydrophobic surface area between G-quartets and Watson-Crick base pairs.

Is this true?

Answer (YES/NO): NO